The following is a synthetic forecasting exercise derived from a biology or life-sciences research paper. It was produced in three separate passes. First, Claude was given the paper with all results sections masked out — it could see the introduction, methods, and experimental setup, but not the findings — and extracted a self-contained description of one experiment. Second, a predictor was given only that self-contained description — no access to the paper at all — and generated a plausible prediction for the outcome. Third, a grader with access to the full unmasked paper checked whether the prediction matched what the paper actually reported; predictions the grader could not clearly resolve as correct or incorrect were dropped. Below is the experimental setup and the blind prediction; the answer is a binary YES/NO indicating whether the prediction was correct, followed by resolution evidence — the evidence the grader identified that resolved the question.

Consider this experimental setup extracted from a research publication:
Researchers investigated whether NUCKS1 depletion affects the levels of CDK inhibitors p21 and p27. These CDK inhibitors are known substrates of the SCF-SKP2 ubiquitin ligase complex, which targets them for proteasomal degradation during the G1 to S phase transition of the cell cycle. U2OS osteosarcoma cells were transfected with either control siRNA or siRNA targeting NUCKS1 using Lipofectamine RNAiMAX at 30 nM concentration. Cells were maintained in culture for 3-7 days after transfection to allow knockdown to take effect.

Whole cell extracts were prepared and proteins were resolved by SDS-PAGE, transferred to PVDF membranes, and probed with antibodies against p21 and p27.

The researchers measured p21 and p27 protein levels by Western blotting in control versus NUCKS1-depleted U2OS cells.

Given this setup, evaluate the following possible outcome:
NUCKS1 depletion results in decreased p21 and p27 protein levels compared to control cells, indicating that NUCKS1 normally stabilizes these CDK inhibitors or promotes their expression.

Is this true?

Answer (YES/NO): NO